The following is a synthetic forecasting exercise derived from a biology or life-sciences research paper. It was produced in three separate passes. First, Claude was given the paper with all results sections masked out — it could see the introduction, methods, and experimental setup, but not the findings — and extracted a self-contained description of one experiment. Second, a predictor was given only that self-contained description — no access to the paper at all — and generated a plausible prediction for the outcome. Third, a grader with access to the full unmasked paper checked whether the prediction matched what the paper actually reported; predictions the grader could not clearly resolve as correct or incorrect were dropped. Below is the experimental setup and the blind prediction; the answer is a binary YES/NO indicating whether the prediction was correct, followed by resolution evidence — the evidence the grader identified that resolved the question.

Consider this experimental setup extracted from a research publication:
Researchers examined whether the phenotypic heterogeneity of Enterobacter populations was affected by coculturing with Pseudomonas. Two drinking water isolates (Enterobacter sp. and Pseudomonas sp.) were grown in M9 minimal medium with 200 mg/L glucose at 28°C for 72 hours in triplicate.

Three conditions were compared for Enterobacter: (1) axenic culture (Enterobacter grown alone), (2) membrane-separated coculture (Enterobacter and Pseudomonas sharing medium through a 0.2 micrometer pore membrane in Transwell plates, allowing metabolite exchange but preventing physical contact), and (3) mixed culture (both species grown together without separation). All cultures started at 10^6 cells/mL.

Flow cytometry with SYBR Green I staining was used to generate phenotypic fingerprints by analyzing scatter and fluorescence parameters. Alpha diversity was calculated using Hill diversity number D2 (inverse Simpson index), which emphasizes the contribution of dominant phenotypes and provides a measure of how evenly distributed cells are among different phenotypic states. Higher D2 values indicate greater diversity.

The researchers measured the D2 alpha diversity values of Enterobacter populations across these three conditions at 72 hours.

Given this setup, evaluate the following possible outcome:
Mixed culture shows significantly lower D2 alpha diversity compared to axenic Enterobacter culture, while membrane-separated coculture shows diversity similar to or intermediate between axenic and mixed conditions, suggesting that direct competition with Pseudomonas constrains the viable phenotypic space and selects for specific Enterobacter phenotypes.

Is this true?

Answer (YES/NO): NO